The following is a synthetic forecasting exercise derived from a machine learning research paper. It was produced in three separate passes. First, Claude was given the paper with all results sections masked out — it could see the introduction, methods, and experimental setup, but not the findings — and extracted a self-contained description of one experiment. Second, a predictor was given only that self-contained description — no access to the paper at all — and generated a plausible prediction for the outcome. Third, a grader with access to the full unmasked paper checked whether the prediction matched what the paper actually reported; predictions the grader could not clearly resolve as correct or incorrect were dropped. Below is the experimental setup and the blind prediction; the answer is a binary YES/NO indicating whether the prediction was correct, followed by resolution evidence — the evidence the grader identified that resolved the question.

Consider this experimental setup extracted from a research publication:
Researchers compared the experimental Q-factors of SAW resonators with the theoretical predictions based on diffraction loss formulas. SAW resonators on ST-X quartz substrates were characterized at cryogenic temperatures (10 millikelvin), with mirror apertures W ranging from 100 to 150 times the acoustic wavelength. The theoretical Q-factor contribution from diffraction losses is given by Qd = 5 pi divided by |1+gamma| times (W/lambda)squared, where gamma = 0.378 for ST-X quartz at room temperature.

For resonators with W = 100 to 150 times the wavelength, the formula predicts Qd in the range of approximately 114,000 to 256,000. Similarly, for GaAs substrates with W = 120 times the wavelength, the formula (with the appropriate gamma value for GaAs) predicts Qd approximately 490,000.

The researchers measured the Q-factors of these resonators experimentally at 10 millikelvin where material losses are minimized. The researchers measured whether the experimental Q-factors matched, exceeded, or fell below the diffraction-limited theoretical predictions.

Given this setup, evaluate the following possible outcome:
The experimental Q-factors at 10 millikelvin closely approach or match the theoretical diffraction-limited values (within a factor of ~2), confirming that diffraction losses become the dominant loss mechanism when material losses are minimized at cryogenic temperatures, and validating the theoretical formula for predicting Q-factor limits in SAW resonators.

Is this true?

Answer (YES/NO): YES